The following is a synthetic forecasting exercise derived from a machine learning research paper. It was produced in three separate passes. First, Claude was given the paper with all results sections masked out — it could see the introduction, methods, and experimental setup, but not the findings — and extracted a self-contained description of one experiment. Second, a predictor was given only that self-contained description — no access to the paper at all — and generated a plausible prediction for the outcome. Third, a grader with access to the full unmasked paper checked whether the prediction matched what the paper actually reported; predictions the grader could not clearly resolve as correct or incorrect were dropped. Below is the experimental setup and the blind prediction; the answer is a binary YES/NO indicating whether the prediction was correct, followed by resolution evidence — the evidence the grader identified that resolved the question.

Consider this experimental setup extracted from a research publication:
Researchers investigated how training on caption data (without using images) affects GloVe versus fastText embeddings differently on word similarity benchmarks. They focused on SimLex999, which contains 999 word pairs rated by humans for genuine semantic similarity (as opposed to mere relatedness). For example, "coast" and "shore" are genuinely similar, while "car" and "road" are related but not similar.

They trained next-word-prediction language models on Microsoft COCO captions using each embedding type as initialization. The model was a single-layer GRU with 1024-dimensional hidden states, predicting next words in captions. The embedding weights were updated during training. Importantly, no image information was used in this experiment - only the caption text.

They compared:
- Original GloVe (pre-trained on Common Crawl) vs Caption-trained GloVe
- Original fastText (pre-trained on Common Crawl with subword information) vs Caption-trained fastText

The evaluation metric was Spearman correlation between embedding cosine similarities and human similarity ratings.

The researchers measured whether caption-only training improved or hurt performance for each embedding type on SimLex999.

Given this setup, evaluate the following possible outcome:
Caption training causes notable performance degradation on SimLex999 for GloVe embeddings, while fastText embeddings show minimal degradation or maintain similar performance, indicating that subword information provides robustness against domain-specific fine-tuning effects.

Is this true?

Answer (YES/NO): NO